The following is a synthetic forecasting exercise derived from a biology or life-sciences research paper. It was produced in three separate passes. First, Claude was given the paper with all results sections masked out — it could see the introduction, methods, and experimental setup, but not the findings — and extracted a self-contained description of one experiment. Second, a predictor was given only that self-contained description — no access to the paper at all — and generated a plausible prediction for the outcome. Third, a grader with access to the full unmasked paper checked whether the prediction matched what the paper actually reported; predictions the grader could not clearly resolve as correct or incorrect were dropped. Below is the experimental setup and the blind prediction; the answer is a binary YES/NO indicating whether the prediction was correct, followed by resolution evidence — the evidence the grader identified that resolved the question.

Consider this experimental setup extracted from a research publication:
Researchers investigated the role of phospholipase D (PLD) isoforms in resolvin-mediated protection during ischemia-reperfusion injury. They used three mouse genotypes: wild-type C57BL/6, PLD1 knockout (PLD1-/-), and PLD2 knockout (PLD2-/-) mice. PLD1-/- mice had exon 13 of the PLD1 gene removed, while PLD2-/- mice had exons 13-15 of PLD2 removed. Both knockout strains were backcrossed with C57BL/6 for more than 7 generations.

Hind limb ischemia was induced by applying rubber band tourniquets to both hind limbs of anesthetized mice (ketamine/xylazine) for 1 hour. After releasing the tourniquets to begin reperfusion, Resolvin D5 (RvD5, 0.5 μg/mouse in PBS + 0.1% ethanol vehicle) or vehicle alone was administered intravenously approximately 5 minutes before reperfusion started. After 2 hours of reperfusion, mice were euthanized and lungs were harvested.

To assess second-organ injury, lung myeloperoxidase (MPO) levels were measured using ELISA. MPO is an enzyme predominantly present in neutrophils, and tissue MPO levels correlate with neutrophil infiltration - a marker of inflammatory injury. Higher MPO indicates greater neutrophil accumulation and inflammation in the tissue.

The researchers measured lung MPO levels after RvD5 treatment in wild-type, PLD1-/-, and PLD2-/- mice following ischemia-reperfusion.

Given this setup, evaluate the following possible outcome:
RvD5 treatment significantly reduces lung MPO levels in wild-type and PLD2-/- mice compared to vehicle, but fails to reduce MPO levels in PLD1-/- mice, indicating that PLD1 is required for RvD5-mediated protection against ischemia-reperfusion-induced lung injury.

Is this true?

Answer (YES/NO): NO